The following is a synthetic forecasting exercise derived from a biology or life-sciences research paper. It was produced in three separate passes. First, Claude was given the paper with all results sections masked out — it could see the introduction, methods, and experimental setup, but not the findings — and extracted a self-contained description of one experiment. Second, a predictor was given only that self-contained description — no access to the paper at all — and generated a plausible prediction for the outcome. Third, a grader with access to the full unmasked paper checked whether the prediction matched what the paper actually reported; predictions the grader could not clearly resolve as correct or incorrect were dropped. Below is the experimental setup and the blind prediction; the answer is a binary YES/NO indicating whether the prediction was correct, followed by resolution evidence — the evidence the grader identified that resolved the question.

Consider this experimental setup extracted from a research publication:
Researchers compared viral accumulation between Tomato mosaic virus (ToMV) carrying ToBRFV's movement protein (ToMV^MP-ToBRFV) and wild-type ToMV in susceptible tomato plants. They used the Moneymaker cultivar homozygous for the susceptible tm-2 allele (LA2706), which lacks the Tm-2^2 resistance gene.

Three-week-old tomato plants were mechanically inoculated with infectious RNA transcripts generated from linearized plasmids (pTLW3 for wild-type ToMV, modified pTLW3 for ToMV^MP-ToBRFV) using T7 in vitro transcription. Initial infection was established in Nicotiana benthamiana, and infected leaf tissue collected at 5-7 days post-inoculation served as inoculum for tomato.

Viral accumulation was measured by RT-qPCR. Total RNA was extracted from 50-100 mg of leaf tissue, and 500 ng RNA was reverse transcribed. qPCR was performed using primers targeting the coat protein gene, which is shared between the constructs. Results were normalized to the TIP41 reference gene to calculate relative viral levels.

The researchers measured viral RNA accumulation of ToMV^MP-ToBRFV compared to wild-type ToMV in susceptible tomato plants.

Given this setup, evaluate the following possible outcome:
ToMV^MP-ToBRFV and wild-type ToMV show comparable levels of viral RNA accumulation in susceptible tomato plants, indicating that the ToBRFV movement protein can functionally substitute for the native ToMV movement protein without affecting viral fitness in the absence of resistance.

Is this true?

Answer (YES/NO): NO